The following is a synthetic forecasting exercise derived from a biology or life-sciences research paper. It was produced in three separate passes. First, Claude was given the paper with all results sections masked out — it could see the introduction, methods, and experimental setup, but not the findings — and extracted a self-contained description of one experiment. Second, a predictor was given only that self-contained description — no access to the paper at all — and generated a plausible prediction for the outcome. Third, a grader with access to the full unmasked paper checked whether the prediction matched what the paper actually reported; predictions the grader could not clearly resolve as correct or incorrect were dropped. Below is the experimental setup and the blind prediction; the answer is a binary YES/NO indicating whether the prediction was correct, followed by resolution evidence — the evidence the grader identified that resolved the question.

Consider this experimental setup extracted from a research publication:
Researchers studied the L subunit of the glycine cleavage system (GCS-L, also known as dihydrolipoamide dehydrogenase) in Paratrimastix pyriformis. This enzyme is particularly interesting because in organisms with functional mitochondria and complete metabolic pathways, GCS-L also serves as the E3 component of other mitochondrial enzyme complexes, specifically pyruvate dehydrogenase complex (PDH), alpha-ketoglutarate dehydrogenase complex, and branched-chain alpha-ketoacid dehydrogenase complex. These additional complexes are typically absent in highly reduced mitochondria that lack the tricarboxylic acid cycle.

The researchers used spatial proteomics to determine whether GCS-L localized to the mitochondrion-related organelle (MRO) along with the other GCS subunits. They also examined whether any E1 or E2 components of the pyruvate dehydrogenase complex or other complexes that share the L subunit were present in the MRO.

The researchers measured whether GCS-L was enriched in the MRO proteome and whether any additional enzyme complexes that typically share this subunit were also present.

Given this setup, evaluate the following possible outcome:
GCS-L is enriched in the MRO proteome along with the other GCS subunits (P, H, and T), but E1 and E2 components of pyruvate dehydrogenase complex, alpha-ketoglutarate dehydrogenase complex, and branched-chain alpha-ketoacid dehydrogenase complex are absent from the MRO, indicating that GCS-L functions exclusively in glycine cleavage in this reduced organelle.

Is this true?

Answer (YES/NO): YES